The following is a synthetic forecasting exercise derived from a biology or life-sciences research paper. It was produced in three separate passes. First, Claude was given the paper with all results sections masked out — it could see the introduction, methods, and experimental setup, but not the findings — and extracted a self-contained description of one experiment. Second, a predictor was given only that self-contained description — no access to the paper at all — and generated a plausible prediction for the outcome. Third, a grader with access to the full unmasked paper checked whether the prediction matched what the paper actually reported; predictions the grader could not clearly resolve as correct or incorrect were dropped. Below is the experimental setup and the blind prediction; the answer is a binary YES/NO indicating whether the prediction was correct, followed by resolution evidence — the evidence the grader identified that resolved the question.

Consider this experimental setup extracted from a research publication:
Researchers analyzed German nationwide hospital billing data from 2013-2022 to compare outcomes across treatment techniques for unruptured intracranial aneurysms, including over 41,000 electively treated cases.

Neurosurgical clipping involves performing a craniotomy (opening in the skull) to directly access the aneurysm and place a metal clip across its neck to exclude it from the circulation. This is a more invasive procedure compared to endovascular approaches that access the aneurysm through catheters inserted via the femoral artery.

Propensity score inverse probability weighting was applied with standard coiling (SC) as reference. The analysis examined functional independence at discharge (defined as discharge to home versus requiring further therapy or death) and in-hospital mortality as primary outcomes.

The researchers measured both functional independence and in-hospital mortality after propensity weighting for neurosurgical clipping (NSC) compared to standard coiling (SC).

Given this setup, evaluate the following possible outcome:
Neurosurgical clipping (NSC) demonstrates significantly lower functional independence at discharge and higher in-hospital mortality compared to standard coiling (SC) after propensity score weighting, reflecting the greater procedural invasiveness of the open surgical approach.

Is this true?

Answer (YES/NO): NO